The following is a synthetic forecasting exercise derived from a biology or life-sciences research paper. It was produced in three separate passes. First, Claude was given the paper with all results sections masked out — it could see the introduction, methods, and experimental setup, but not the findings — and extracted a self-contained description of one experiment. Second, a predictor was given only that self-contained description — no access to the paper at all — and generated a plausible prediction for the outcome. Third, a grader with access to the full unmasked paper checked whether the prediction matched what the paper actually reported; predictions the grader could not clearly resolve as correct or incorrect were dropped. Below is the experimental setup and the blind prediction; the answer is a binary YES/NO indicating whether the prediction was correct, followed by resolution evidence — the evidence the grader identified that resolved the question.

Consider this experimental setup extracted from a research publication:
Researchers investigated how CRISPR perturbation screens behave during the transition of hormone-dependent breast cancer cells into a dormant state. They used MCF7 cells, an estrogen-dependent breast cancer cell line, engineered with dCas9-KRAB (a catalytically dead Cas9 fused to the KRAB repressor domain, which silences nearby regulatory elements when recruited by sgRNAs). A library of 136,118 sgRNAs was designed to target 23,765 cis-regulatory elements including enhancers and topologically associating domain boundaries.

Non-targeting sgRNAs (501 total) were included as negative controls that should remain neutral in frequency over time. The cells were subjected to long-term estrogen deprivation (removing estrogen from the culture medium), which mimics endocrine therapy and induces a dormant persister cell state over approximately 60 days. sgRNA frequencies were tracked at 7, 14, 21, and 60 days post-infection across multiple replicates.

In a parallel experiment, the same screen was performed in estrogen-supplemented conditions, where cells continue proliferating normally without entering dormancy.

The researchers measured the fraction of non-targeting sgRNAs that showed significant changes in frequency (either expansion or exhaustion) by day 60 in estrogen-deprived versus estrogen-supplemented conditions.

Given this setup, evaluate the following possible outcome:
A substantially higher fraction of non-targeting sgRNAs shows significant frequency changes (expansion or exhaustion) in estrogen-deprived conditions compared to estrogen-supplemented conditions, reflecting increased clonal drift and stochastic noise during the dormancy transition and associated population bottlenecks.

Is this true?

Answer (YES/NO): YES